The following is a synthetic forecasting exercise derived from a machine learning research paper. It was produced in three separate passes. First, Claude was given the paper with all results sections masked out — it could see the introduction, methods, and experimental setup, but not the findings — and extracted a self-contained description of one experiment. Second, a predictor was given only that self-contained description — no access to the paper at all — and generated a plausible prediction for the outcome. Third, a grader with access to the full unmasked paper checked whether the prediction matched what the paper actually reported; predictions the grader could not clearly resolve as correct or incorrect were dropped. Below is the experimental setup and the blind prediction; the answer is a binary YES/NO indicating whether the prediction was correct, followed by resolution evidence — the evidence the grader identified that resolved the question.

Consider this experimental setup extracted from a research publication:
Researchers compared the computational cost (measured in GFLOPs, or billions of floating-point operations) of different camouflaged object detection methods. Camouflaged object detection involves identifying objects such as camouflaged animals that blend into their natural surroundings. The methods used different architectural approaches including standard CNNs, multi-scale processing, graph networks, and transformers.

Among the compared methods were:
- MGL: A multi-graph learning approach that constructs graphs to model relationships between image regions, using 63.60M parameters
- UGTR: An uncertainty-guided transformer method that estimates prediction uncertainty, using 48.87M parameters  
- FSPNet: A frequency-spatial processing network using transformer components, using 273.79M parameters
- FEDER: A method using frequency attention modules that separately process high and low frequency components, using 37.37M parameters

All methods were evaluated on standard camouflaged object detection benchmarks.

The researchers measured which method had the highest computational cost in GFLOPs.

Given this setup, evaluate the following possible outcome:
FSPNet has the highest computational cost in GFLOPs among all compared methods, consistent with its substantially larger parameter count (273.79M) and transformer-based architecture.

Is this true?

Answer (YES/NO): NO